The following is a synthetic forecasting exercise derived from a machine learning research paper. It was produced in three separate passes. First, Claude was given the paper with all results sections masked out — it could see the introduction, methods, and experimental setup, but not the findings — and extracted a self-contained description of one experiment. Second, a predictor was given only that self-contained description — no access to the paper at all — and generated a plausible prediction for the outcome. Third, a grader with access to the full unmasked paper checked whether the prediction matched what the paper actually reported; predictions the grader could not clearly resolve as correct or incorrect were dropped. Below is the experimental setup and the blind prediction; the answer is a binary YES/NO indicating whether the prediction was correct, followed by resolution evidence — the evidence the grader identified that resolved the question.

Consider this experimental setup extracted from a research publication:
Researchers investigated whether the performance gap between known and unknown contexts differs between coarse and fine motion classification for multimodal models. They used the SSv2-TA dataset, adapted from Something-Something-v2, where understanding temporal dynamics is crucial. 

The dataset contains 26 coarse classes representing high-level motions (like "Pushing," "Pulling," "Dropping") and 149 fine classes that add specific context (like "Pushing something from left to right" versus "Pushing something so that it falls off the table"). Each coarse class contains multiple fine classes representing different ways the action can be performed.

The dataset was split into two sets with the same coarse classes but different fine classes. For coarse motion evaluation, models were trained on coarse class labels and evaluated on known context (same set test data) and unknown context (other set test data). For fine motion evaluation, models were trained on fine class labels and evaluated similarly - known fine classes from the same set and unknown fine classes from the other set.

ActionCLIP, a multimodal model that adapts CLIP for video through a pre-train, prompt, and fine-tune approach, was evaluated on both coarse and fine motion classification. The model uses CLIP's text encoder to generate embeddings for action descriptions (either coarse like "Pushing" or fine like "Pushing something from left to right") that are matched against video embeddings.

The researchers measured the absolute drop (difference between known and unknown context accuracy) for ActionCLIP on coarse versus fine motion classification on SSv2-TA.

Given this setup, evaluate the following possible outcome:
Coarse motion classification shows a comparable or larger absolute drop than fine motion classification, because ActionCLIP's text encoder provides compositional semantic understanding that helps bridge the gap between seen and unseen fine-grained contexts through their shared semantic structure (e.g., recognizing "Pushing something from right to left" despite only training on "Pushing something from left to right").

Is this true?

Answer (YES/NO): NO